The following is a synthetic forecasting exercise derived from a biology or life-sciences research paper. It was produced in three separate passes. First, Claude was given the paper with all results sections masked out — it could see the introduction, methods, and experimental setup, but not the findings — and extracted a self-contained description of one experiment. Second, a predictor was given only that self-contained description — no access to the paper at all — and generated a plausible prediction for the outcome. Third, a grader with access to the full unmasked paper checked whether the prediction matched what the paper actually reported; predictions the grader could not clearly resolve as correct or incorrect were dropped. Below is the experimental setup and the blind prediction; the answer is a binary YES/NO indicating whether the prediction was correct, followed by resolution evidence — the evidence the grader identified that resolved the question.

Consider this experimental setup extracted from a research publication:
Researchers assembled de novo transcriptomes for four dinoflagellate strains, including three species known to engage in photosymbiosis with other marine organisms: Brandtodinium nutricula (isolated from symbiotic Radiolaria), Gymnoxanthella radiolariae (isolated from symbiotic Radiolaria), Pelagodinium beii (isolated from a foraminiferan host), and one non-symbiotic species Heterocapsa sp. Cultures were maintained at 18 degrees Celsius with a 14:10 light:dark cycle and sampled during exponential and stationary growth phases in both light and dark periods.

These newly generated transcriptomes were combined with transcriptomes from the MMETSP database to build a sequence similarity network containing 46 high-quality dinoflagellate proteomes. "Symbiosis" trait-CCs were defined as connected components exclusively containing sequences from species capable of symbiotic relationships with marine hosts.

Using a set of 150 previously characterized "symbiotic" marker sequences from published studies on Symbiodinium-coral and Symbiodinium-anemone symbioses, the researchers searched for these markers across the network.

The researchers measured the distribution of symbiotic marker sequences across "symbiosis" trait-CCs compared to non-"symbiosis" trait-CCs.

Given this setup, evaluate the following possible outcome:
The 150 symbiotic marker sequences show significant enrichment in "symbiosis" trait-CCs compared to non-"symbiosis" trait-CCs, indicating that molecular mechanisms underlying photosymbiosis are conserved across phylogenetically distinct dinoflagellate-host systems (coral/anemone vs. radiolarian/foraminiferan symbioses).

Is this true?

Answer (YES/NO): NO